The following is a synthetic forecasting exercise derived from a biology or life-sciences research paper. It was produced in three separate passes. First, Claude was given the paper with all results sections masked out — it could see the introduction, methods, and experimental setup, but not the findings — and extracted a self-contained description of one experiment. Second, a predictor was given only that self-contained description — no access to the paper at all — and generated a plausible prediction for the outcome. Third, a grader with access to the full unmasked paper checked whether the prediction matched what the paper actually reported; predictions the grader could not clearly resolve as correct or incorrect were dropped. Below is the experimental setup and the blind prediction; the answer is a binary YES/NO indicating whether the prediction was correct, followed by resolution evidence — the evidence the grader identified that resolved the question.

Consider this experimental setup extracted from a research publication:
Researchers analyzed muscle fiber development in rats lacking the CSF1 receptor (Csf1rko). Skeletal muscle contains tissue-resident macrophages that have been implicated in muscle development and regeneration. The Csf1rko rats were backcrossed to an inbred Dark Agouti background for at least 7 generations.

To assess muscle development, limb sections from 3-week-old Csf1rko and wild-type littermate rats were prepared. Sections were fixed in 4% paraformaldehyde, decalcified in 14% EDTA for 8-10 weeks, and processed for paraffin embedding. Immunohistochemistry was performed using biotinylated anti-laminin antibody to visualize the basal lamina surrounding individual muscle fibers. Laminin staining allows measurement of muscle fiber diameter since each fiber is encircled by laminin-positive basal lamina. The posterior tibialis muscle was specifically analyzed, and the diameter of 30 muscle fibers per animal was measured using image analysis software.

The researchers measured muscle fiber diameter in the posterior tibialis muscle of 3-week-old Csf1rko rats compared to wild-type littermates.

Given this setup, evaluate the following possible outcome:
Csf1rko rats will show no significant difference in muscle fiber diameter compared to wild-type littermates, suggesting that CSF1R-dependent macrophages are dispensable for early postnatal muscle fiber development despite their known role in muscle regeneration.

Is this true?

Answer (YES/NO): NO